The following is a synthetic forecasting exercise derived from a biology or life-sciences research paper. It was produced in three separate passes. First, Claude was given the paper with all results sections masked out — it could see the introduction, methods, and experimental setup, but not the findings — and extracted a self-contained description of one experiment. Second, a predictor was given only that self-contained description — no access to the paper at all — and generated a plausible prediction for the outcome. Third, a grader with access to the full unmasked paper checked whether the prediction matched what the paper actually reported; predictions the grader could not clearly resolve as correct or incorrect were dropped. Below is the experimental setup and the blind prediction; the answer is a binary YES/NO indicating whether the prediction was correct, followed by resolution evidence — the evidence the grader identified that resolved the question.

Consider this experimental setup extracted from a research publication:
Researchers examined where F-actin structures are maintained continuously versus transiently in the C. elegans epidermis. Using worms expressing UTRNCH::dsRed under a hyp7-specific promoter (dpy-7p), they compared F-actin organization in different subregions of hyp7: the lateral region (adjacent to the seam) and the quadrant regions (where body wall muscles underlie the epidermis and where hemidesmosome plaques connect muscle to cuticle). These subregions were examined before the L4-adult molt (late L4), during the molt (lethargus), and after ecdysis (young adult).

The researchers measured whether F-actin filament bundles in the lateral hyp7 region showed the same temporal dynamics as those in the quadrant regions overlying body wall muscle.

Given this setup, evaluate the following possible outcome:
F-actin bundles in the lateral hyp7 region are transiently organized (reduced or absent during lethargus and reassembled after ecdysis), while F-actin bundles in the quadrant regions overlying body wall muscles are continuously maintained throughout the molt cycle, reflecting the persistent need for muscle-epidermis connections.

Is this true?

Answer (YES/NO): NO